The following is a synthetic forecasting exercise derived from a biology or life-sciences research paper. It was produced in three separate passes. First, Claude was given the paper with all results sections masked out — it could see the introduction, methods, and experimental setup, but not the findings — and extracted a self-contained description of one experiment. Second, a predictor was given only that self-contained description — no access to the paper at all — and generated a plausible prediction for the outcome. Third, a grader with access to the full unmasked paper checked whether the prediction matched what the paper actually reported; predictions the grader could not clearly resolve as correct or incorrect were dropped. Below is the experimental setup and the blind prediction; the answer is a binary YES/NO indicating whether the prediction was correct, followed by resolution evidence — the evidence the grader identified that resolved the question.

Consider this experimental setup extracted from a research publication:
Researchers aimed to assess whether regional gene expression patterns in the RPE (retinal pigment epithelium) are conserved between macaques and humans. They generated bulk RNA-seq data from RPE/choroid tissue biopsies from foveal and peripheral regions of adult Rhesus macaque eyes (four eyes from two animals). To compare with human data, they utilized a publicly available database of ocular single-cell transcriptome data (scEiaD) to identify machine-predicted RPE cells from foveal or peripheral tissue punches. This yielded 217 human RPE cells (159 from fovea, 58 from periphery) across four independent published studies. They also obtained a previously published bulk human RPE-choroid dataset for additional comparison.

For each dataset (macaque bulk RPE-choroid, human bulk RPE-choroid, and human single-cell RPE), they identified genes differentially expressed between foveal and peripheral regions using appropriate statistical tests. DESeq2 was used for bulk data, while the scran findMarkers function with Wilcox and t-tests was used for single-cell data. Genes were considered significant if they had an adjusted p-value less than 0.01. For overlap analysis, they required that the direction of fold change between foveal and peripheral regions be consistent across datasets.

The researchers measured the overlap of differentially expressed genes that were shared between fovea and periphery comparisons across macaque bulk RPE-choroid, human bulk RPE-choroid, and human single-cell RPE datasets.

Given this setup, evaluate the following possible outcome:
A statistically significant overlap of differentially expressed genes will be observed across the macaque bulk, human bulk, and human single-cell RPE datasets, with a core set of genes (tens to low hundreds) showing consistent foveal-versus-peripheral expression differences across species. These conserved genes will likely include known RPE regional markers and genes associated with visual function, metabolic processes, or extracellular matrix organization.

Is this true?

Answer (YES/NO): NO